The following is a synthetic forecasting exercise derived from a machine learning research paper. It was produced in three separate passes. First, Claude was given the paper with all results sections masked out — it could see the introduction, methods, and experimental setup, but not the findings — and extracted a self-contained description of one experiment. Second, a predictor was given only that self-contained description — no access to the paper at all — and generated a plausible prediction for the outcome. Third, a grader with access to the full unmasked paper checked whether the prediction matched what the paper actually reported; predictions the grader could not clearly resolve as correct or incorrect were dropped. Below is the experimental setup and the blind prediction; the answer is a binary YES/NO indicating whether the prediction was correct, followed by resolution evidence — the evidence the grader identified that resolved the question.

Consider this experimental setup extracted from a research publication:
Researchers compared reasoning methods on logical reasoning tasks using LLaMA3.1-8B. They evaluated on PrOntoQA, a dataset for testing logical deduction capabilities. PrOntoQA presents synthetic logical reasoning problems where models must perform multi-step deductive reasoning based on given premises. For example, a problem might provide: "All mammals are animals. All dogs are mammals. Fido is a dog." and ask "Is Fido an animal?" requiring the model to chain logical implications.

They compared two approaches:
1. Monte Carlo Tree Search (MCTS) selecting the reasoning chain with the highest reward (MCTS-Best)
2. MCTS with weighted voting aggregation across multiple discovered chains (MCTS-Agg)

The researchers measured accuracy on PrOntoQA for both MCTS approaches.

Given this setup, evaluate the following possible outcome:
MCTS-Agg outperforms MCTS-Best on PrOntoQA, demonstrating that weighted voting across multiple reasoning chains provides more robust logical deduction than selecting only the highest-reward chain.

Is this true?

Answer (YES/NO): NO